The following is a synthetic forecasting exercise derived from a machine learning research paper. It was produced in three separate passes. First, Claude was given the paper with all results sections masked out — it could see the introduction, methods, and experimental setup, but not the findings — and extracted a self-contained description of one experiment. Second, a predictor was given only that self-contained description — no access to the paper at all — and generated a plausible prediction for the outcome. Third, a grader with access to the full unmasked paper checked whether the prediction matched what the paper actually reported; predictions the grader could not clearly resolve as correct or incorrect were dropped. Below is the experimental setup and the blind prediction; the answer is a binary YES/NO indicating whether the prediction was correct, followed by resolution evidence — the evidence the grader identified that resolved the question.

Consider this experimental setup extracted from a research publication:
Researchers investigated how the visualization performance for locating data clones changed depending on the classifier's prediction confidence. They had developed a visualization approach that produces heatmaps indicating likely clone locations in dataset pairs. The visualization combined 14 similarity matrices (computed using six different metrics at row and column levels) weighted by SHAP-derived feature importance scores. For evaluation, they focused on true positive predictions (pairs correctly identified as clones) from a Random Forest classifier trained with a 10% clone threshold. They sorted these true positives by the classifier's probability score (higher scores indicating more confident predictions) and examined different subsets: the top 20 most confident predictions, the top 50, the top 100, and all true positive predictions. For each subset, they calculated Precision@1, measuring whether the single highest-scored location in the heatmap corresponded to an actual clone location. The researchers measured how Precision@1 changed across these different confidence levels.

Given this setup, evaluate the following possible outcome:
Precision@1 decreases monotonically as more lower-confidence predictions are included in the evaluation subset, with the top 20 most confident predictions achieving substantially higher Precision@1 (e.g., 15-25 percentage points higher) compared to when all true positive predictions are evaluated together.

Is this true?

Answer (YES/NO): NO